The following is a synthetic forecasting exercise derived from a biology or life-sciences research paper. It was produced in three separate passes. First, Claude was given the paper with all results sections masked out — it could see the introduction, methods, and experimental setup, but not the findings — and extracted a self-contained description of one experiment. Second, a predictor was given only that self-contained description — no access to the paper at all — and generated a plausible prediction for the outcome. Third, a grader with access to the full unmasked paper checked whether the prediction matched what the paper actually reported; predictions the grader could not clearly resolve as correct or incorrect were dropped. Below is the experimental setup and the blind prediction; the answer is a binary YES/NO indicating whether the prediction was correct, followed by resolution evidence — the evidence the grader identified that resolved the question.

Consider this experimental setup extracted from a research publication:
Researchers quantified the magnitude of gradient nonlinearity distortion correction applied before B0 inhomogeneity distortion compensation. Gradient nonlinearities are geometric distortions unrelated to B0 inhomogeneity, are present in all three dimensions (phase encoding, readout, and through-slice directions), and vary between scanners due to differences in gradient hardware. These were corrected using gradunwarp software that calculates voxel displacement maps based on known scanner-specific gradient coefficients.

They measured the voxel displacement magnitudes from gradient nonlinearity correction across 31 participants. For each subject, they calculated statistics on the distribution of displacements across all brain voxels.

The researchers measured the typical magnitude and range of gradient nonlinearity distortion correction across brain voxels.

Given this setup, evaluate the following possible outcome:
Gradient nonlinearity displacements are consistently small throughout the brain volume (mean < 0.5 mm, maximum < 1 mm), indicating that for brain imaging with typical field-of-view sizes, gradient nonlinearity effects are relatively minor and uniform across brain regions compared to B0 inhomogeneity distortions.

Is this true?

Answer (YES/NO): NO